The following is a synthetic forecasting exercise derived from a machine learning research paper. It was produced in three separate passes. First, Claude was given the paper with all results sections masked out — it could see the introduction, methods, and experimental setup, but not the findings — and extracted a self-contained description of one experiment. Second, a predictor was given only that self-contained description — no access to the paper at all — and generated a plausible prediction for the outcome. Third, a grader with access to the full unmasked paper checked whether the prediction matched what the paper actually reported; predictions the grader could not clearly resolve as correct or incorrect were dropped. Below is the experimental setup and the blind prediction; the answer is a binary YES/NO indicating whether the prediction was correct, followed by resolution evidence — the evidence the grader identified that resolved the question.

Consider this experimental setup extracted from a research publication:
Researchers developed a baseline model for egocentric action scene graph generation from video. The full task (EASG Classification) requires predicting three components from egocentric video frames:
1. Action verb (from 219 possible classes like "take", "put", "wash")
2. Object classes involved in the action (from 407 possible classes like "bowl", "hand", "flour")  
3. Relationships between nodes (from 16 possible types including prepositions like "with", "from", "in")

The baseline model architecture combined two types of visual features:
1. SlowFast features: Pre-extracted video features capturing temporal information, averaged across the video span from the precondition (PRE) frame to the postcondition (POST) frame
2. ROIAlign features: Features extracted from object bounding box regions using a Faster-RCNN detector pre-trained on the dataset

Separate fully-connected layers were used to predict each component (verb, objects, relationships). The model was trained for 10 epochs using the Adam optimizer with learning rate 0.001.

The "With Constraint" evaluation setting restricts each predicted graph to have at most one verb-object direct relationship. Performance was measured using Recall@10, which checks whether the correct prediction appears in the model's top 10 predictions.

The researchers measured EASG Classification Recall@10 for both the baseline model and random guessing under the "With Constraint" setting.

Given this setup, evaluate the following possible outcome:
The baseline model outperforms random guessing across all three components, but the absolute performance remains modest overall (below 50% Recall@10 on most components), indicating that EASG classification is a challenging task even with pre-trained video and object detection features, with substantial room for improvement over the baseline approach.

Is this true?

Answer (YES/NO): YES